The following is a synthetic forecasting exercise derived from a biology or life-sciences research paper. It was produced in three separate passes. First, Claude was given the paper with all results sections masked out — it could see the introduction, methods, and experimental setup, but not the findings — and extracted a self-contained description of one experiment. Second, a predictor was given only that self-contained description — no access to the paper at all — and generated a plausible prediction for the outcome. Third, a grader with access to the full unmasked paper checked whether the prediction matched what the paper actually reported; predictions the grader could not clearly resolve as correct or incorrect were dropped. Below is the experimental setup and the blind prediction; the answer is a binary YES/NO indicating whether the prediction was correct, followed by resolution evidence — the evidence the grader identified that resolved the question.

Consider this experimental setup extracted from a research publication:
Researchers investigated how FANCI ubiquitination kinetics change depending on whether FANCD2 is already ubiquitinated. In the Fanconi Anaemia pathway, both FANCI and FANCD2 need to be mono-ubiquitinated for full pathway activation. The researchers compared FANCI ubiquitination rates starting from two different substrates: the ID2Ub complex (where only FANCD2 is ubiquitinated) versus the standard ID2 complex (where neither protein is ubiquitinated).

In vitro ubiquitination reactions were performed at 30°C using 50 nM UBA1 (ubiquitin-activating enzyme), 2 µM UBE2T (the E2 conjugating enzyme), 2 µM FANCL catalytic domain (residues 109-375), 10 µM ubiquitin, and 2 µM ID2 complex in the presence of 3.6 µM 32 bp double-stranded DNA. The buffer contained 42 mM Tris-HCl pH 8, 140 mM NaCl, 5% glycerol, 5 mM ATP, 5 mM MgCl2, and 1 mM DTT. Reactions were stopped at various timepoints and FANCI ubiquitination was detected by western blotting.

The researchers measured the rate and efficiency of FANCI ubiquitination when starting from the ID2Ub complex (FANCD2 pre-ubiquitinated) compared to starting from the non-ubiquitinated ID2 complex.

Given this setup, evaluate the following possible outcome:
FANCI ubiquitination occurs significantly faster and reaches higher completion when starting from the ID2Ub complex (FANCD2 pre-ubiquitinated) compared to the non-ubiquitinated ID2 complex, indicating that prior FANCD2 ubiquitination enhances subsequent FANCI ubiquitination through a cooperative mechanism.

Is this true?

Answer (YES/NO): YES